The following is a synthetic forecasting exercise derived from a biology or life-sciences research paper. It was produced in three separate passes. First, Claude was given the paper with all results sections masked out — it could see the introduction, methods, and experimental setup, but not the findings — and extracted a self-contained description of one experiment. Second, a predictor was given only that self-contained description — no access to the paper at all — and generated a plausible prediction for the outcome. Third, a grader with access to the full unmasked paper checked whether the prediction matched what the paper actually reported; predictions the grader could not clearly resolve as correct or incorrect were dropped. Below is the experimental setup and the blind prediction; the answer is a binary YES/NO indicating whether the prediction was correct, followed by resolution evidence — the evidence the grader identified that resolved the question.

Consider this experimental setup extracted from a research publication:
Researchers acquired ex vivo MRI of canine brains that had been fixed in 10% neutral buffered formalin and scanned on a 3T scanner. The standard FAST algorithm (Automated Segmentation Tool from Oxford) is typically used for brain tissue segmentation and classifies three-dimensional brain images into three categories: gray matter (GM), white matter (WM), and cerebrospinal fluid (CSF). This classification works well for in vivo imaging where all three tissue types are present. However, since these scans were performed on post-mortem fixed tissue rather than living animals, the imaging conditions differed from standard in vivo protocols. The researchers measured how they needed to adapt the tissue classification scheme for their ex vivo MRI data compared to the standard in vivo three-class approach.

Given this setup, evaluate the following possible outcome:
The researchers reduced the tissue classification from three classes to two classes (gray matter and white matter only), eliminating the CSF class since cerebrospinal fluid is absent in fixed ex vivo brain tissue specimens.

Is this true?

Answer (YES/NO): NO